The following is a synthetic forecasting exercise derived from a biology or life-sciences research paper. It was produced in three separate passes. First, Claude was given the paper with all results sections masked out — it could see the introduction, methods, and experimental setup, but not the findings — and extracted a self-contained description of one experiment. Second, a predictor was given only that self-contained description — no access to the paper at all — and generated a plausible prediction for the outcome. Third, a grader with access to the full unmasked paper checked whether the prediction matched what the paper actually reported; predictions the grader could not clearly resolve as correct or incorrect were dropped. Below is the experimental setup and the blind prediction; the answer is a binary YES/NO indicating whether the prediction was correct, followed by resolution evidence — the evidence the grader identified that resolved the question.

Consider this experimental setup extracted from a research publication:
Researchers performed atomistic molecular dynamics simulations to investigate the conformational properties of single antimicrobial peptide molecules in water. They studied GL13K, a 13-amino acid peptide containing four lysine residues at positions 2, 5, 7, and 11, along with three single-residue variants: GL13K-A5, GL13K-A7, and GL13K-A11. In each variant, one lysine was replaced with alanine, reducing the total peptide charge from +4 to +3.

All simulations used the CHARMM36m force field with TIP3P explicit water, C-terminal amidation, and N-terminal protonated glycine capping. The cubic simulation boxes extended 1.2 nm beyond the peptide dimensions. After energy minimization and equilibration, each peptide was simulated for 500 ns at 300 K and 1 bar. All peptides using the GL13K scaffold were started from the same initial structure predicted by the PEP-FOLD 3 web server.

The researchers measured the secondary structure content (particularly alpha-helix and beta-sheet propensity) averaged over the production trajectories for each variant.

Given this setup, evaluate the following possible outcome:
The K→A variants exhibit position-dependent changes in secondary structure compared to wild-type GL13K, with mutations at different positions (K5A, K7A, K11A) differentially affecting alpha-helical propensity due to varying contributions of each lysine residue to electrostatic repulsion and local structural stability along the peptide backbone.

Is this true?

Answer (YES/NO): YES